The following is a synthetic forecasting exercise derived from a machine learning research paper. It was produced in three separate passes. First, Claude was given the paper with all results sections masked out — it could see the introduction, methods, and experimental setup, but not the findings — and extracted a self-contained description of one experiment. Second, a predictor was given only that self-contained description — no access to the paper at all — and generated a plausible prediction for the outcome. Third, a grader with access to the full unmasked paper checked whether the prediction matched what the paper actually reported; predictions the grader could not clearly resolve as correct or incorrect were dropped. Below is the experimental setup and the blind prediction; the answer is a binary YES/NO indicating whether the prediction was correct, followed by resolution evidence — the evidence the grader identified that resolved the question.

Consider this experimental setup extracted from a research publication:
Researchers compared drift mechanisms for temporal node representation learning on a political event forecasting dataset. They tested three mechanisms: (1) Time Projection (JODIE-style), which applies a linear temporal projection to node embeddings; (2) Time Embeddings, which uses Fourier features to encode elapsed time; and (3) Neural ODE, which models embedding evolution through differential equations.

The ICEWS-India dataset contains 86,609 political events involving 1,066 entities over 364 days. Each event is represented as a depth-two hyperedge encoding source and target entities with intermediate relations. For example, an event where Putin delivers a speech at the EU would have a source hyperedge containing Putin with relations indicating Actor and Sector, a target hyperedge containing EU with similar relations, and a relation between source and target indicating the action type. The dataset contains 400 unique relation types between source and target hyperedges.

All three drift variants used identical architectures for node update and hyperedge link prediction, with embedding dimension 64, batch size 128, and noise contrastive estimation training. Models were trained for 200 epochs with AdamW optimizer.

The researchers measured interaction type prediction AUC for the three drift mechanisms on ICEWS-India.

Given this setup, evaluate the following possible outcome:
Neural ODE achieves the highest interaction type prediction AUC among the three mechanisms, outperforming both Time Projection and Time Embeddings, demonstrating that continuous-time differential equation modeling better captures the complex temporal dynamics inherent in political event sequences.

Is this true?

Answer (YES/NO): NO